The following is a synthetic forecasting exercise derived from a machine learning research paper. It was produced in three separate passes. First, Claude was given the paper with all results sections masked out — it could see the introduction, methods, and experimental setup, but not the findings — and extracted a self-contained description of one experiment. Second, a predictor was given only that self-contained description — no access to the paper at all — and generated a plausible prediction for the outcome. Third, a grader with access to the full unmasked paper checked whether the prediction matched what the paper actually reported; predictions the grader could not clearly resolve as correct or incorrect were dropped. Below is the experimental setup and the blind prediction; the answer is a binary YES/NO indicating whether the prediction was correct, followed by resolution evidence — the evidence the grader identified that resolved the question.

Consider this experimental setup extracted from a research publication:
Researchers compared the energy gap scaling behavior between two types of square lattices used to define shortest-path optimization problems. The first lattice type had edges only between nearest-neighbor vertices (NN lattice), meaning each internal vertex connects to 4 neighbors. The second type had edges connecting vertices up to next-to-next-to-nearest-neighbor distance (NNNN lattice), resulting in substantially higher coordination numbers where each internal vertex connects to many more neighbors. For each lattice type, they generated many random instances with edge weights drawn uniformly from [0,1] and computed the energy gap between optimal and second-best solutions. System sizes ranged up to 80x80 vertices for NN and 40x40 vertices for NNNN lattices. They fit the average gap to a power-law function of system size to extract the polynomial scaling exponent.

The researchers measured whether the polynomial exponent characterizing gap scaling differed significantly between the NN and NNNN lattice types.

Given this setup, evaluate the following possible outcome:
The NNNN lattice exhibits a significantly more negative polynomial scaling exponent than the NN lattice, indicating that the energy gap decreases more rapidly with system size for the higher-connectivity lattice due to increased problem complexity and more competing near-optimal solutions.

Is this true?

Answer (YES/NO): NO